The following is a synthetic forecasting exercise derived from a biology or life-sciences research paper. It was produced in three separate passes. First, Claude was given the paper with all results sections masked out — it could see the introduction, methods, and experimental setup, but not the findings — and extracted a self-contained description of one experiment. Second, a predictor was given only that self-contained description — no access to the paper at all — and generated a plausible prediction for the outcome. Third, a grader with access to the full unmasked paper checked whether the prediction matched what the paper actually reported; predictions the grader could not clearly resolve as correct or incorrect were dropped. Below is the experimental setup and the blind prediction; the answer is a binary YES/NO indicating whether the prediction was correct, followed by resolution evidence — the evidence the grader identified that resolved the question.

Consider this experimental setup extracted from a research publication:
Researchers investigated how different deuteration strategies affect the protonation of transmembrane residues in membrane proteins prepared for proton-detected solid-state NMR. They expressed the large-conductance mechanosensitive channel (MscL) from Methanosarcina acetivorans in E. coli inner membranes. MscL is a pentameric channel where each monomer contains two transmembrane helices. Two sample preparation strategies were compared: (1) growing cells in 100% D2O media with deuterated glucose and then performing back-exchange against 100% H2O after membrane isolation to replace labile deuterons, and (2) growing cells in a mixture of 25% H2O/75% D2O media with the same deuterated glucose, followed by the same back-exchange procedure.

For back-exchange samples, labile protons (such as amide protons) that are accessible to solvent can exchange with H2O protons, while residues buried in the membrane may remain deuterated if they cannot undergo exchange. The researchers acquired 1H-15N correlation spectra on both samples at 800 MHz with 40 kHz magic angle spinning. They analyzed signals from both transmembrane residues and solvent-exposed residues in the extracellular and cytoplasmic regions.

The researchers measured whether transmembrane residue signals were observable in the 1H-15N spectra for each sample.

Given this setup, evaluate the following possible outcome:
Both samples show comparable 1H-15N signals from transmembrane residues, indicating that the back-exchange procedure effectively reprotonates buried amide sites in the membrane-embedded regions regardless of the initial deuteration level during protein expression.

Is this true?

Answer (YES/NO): NO